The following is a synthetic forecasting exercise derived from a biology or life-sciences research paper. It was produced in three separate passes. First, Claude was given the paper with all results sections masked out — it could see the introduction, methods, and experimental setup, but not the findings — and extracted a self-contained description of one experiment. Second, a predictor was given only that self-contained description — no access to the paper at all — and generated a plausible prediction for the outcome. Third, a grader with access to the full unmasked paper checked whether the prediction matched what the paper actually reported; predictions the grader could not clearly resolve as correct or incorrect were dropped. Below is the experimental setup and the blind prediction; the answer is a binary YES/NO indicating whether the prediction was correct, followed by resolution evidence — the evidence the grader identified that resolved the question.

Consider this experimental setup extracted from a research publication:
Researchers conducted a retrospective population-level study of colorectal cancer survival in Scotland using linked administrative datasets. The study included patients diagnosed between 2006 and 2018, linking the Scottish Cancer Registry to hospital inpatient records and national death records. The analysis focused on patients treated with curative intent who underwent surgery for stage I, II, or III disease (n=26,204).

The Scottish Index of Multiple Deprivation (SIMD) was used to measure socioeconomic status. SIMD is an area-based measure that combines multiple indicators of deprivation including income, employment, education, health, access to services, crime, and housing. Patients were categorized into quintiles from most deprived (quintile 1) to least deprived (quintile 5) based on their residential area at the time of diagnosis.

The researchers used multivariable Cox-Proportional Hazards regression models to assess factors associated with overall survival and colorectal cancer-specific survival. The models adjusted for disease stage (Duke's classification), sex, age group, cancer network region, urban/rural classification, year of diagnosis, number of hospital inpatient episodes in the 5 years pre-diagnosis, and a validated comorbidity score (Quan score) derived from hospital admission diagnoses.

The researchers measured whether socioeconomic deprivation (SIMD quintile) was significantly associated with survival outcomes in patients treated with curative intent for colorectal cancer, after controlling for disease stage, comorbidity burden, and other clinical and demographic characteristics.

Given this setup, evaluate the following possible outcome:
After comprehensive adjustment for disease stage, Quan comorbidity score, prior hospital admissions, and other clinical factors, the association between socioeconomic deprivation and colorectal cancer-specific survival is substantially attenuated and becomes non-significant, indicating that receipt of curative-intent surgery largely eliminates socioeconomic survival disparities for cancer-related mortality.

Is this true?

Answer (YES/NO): NO